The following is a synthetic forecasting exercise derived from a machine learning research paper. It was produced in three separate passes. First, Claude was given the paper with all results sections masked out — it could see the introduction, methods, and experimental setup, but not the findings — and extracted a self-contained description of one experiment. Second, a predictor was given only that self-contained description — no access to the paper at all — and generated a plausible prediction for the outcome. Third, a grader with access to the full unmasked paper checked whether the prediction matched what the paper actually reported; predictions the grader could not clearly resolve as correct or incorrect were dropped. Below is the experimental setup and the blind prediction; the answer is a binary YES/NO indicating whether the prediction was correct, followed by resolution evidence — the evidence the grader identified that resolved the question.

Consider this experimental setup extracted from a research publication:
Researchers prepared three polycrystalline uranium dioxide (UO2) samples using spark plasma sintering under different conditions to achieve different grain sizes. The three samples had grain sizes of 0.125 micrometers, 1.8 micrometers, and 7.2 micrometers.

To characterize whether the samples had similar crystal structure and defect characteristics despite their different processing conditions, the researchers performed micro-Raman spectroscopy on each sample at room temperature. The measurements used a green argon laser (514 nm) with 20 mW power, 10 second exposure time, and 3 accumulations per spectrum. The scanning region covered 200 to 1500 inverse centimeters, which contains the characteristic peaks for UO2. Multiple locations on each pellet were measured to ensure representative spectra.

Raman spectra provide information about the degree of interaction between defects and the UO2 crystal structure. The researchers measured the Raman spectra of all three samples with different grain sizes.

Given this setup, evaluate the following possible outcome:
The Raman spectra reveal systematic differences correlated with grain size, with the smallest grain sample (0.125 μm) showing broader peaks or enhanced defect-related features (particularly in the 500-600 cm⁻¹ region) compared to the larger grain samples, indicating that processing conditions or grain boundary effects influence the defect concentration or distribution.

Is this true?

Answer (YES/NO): NO